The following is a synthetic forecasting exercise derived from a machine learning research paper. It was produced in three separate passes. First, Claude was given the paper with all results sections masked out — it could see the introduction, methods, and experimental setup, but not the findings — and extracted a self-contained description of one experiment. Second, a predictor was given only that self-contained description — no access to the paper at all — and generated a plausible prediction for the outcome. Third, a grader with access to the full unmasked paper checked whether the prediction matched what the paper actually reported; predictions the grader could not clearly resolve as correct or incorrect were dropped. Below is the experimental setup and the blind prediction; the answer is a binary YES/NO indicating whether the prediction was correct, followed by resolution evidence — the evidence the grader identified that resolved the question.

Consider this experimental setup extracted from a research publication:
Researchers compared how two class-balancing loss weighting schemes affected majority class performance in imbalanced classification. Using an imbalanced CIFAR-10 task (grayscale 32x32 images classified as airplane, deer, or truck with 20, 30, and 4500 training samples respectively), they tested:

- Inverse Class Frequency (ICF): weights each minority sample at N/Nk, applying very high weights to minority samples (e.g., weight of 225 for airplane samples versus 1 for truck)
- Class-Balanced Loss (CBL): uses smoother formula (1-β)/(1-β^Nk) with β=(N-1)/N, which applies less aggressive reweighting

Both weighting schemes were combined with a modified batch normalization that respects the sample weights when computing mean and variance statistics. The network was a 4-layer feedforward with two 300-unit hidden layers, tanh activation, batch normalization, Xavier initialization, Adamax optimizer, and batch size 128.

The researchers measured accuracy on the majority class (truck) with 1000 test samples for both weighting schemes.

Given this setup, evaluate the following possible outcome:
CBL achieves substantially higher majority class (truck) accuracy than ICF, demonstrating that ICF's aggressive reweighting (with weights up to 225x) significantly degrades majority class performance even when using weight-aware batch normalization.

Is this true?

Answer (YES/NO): NO